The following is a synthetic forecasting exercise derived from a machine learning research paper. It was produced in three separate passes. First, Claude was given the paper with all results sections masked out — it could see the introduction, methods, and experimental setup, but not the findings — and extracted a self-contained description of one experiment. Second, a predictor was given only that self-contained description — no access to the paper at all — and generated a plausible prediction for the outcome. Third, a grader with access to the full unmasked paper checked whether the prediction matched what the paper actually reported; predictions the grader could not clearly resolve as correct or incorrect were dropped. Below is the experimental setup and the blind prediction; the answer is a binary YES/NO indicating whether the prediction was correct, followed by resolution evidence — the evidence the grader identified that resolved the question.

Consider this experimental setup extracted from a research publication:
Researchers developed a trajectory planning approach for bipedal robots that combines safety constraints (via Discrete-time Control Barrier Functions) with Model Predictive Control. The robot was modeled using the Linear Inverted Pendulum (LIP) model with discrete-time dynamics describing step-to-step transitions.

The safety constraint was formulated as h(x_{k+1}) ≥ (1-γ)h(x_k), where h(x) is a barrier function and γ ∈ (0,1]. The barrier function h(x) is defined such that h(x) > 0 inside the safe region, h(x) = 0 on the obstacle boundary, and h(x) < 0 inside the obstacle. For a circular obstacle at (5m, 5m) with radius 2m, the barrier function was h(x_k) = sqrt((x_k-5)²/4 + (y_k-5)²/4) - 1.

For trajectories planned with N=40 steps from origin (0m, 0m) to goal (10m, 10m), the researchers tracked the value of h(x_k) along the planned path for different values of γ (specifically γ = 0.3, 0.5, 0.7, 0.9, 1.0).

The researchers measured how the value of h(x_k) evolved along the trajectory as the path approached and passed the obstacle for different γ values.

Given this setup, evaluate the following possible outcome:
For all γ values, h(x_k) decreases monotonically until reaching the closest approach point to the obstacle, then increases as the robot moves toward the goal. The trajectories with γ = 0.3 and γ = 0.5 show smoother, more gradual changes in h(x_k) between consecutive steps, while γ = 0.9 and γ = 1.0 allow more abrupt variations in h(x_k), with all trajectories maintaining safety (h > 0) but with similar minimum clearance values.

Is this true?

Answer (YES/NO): NO